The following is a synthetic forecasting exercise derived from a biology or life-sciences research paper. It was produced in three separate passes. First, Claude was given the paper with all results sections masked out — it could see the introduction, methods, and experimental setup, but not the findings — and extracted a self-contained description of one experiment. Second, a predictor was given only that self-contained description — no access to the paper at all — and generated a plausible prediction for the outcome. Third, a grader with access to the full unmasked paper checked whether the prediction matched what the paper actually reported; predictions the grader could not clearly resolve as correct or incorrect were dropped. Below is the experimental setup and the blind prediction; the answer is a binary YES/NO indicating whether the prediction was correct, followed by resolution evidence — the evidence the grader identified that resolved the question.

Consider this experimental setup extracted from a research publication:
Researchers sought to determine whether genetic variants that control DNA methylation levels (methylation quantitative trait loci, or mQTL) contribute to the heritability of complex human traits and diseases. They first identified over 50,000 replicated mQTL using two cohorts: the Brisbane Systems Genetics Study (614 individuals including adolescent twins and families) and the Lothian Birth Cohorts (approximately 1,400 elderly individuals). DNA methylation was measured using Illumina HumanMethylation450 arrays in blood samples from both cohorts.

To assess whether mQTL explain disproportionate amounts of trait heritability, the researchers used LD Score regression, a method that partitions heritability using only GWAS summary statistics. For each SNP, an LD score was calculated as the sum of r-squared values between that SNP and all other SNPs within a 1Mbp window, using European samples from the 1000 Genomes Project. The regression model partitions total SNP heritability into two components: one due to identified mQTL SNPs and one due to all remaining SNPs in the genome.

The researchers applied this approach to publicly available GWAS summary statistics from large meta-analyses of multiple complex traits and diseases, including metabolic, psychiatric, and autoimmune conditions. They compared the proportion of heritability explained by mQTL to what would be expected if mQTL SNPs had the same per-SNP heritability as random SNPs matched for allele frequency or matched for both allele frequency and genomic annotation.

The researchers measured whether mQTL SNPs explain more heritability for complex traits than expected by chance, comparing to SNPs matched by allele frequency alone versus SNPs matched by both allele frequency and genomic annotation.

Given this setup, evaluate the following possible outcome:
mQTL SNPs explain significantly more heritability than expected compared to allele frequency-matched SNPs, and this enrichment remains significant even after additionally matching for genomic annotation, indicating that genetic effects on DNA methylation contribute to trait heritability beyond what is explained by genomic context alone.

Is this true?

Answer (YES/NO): NO